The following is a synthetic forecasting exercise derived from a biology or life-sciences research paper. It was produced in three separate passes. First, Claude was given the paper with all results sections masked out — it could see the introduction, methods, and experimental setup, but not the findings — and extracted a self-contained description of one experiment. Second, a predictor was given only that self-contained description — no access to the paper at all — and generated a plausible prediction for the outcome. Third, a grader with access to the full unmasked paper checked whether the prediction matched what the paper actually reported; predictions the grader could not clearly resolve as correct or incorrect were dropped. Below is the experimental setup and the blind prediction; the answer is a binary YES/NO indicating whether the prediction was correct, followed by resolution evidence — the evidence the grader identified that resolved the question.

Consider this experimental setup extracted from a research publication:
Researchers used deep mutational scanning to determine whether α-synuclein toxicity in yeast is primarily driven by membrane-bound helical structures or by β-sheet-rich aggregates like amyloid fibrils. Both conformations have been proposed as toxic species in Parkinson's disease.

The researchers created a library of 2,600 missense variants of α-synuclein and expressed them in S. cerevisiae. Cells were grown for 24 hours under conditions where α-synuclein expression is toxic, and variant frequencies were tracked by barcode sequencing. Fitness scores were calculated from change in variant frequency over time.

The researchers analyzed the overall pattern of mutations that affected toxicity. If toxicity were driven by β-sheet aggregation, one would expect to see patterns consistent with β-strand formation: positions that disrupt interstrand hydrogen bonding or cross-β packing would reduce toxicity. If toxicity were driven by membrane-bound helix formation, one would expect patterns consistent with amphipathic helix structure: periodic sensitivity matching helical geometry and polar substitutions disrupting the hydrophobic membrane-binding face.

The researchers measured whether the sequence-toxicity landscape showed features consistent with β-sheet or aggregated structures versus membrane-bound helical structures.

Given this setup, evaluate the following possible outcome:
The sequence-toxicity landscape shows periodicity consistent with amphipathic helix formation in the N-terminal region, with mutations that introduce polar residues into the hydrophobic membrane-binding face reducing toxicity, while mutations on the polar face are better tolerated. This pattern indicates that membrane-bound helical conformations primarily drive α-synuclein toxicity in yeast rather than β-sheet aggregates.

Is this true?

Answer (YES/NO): YES